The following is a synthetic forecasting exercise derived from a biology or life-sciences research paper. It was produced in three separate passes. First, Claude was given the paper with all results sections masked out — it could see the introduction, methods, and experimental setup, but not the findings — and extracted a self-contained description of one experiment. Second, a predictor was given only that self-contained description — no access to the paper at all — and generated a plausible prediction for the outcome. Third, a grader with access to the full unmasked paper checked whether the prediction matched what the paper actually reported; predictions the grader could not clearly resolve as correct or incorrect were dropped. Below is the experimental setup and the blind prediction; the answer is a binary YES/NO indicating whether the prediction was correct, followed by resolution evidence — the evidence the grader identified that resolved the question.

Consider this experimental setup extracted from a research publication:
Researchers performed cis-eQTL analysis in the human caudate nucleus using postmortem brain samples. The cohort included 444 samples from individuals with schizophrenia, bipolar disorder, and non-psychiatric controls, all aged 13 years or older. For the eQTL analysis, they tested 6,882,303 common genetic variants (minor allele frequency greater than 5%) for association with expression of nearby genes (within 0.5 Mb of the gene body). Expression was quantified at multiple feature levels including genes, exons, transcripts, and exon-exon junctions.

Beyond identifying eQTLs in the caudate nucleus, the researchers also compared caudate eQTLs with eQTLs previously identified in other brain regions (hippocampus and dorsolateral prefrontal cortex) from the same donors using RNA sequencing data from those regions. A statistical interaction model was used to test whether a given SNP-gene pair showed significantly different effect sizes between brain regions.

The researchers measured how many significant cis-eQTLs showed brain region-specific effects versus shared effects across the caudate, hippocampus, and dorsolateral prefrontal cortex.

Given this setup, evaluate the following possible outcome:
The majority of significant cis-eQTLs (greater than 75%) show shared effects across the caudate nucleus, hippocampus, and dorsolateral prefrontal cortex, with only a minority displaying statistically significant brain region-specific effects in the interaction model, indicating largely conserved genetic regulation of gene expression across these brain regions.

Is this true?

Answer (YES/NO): NO